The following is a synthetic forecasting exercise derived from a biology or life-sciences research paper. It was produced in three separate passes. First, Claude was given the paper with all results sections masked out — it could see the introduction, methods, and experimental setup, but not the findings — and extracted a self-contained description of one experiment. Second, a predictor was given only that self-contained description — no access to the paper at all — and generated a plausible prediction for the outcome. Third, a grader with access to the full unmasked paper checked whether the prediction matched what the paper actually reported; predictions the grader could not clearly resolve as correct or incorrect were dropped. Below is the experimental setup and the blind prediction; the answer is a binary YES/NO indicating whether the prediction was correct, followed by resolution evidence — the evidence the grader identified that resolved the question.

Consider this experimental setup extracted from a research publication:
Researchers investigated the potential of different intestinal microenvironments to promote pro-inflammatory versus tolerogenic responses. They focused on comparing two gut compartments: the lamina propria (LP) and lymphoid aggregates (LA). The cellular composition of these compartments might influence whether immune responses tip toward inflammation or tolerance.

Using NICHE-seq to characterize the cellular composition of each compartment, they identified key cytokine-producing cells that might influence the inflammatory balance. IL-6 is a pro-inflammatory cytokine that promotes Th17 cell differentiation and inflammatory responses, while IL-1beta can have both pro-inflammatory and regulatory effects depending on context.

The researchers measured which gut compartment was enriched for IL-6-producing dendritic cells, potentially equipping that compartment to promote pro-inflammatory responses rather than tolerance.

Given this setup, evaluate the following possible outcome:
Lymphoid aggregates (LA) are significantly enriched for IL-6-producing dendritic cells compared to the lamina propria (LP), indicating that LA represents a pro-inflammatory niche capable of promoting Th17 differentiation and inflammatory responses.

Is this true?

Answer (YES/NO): YES